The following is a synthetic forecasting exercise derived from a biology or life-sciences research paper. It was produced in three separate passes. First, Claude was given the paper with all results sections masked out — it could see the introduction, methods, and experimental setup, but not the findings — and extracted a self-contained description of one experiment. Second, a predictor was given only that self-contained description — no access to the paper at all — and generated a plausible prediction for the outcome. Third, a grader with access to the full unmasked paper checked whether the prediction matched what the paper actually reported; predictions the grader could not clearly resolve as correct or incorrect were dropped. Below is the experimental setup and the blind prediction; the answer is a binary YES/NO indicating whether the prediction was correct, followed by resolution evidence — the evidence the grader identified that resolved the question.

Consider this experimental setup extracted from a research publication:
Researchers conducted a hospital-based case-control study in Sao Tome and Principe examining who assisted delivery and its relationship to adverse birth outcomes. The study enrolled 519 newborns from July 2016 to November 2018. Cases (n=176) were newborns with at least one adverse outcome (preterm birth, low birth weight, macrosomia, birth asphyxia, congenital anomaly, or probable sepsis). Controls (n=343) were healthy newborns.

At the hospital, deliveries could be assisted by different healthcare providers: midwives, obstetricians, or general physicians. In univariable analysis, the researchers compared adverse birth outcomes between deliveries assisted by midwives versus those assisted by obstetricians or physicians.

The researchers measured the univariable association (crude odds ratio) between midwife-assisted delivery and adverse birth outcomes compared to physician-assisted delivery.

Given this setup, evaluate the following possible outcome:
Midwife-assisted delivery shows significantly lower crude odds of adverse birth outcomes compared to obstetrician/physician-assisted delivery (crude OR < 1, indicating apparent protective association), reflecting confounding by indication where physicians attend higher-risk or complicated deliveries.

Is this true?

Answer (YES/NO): YES